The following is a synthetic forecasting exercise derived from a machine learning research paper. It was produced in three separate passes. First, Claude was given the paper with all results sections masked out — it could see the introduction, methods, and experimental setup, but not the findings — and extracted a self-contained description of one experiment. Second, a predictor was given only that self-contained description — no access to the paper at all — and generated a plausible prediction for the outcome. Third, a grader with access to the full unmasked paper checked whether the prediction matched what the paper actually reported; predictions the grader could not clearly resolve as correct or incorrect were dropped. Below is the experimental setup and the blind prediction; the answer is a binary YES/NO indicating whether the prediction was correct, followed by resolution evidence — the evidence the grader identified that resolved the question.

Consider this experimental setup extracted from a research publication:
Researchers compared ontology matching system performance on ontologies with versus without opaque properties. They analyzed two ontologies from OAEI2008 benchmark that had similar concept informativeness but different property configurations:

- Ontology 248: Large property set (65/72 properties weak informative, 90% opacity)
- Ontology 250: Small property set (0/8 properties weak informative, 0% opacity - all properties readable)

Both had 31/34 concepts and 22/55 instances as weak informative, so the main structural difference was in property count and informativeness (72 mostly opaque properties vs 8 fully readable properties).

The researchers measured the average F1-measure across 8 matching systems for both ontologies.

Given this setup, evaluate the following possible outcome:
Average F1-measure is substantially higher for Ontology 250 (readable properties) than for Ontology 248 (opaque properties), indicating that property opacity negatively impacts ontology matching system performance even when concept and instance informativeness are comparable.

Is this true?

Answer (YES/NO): NO